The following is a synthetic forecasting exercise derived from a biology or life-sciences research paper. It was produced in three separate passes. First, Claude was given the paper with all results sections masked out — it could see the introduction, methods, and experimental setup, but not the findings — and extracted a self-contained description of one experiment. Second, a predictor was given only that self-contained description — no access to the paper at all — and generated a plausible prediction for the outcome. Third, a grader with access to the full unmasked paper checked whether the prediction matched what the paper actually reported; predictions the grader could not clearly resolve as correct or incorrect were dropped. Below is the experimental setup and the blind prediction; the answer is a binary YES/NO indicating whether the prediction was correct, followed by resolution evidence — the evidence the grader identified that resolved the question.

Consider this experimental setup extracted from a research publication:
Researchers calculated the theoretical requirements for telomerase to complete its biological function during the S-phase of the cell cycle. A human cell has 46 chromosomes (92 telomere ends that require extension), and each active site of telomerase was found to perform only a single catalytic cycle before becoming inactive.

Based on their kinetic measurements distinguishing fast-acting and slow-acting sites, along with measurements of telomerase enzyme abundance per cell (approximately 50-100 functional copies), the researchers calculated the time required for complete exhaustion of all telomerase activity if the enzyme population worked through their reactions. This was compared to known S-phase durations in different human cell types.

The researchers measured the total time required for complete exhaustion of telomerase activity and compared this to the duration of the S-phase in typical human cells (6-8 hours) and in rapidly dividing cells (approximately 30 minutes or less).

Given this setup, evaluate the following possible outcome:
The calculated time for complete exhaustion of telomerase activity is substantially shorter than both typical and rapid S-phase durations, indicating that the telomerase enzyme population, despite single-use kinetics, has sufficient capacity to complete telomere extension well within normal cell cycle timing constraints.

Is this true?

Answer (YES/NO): NO